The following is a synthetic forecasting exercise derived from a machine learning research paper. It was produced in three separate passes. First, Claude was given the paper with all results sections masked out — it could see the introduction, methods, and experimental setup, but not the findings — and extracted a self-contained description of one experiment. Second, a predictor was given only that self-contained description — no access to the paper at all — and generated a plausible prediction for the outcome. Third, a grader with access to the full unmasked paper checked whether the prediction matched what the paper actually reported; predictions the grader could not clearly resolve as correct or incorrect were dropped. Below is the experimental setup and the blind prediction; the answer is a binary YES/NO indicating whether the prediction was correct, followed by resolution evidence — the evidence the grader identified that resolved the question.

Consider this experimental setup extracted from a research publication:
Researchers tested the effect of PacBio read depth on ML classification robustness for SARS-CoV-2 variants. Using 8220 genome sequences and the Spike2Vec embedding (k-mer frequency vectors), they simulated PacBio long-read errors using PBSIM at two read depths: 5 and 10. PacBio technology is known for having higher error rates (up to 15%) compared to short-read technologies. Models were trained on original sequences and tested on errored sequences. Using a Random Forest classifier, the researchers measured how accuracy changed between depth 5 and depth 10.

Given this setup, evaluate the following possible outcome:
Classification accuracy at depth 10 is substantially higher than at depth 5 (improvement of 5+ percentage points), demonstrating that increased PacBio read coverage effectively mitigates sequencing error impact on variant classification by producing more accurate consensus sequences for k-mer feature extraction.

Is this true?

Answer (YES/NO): NO